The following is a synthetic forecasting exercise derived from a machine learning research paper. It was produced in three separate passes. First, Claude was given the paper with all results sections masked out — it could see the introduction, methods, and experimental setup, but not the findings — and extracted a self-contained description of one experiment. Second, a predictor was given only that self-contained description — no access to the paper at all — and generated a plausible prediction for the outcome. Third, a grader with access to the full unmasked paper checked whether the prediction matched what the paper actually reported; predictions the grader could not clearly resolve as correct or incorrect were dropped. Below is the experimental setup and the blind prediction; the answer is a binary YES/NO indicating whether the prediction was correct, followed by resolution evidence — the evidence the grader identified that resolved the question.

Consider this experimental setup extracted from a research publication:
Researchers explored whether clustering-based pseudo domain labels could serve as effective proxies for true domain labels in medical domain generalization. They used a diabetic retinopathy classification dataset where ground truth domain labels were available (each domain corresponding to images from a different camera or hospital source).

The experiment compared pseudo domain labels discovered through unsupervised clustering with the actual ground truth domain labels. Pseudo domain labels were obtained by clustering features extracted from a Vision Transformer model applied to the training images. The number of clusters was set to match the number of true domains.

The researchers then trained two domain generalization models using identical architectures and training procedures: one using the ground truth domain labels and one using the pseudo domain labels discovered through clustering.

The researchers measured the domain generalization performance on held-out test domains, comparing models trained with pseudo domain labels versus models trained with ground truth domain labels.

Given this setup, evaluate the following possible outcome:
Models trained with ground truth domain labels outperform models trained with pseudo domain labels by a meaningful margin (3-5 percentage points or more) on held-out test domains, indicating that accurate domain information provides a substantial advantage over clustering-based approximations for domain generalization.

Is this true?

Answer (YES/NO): NO